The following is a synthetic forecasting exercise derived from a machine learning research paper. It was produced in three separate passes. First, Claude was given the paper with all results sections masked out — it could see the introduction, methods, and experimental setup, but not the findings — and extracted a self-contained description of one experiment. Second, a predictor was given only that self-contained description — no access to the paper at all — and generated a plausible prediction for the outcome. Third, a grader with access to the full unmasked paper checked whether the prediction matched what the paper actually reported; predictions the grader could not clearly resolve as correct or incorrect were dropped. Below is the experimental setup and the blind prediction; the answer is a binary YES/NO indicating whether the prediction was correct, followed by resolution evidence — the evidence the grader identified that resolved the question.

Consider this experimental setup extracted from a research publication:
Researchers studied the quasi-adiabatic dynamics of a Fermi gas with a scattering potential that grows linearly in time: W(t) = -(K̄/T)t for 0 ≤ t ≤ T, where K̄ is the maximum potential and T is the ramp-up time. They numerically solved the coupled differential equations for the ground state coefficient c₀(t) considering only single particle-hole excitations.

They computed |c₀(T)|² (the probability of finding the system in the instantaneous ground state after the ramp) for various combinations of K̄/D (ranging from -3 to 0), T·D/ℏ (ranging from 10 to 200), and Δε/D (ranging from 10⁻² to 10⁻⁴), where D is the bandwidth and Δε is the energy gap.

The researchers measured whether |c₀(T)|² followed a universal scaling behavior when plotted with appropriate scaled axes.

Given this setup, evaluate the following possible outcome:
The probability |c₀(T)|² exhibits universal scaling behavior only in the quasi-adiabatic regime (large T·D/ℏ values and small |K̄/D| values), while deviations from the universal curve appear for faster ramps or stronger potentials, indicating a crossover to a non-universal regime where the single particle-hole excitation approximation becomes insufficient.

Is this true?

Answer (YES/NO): NO